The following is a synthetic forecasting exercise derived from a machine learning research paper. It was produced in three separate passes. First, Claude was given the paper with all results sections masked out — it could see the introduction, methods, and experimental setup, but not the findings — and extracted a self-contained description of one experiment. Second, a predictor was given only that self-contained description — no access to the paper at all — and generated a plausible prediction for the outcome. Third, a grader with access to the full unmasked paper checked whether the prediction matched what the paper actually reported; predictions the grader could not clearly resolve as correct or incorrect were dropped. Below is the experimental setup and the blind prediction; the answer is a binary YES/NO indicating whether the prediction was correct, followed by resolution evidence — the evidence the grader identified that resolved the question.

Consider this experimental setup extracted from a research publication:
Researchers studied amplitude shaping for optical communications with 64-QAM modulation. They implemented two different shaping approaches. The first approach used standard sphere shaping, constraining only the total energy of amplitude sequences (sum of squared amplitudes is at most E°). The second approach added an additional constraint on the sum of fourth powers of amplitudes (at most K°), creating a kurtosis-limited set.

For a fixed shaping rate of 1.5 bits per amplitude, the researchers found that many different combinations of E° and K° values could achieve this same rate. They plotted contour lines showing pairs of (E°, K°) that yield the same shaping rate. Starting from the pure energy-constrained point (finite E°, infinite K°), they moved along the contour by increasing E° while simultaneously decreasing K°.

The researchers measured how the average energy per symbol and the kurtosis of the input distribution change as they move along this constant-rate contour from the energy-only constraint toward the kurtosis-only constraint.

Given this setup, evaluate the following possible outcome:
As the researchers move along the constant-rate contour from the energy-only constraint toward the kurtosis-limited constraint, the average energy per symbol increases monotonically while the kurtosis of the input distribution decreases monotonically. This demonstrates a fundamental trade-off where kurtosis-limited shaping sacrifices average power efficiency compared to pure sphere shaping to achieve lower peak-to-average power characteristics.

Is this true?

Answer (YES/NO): YES